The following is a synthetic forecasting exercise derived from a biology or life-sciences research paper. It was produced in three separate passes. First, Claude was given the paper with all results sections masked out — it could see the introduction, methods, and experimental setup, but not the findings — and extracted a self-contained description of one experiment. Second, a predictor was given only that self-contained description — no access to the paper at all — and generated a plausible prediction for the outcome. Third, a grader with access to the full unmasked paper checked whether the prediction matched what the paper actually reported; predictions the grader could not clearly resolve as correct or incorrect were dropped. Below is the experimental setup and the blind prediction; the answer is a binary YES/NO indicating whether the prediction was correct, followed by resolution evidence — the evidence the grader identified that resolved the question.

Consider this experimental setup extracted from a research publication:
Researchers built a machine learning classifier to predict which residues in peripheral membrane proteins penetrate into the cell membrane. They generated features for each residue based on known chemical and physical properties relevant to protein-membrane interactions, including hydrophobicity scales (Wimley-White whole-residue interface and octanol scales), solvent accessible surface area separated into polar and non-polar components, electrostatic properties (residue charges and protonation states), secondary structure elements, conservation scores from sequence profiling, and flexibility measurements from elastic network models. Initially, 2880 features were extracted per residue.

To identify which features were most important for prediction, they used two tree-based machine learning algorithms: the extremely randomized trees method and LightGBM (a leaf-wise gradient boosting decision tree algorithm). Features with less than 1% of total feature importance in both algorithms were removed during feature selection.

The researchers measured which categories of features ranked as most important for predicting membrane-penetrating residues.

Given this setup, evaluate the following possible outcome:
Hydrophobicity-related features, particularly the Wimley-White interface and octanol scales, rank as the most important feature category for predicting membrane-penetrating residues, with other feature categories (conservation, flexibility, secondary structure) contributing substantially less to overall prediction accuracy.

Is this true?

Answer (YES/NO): NO